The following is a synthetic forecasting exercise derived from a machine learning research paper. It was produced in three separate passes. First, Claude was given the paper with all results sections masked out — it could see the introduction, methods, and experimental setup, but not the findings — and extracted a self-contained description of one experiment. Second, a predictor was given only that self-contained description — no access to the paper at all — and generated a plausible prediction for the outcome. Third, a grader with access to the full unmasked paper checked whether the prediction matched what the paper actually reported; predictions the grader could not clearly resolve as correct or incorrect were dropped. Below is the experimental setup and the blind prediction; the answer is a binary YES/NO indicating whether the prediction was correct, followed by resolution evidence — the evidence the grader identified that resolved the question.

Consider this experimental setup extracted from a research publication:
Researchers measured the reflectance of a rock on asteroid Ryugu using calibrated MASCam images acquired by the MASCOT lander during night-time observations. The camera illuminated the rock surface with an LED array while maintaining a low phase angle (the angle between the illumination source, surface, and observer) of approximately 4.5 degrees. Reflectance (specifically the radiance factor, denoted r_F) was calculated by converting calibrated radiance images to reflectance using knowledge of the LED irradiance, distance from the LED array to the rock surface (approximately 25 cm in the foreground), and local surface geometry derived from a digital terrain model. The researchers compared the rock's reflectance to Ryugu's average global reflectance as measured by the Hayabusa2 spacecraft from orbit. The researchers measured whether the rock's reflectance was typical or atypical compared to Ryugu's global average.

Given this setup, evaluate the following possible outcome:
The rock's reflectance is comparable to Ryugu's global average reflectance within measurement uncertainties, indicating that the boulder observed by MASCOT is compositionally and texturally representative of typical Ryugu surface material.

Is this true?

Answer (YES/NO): YES